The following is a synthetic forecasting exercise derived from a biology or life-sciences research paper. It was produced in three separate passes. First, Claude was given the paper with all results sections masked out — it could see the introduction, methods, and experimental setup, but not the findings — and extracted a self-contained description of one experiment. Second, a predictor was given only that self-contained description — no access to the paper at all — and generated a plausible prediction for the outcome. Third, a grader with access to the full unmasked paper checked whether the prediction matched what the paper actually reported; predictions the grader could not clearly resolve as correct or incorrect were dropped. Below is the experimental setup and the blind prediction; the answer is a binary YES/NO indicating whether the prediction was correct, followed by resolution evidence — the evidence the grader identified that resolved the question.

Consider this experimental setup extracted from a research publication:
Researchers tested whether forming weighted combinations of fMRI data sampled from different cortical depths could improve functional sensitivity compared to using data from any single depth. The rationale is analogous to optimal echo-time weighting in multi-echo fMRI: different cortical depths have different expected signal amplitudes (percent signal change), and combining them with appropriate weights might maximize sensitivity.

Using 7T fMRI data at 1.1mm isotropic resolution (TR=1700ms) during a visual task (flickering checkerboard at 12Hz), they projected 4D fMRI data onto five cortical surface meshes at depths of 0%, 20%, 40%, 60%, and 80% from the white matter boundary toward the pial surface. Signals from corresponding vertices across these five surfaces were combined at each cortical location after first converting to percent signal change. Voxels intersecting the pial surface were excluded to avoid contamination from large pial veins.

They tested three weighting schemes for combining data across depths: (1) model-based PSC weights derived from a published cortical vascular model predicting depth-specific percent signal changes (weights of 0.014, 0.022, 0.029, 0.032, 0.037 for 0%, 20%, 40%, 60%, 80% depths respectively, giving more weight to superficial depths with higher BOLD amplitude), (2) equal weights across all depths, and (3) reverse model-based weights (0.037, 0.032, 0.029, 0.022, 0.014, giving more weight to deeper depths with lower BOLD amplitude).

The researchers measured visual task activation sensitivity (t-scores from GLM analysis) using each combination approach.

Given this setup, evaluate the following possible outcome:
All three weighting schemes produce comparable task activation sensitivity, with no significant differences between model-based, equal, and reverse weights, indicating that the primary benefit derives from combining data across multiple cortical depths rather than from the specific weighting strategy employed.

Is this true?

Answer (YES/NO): NO